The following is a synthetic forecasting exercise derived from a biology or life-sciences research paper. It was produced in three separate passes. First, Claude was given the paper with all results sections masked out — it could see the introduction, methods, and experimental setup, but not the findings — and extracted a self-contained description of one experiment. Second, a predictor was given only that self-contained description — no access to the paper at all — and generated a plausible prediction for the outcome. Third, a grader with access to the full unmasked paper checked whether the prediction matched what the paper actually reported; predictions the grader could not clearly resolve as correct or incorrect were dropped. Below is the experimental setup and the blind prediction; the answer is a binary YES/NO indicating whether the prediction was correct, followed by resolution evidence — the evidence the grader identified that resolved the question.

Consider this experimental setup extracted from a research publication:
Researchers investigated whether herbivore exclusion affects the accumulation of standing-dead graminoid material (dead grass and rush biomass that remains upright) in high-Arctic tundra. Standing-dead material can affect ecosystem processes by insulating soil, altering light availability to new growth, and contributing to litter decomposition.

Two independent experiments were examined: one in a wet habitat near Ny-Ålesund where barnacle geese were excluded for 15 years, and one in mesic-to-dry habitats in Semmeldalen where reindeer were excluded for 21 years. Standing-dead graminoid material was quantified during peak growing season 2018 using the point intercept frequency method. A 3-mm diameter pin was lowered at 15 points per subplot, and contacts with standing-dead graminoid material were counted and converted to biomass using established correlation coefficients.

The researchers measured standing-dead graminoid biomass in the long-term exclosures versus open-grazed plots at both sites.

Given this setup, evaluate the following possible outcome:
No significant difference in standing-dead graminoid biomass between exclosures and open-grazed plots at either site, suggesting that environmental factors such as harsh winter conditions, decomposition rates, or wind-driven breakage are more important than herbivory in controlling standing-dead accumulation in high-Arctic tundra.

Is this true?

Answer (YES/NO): NO